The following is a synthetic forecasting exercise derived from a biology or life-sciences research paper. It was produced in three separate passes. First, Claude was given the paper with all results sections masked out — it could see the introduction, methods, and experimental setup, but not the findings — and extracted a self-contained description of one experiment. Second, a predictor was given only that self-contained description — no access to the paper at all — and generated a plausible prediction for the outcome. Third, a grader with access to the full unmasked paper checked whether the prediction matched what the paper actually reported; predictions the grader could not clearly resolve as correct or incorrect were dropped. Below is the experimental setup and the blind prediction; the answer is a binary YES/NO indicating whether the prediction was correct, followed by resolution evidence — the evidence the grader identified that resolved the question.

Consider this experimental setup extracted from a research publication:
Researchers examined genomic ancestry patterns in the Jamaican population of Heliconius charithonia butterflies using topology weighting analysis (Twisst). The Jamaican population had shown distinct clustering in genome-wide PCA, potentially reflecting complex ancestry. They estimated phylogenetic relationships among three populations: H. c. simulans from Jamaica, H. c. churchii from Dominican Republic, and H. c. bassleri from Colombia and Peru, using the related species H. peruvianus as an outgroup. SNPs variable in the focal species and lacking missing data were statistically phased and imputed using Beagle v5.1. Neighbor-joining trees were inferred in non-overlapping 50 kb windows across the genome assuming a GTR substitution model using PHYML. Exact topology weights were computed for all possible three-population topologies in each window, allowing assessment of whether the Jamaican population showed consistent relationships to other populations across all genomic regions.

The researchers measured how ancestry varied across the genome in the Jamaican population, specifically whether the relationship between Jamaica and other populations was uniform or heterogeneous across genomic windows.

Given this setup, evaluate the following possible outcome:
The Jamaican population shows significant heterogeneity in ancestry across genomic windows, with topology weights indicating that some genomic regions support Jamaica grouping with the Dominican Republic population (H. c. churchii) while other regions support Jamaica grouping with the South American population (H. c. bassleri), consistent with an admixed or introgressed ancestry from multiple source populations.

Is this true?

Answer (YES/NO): NO